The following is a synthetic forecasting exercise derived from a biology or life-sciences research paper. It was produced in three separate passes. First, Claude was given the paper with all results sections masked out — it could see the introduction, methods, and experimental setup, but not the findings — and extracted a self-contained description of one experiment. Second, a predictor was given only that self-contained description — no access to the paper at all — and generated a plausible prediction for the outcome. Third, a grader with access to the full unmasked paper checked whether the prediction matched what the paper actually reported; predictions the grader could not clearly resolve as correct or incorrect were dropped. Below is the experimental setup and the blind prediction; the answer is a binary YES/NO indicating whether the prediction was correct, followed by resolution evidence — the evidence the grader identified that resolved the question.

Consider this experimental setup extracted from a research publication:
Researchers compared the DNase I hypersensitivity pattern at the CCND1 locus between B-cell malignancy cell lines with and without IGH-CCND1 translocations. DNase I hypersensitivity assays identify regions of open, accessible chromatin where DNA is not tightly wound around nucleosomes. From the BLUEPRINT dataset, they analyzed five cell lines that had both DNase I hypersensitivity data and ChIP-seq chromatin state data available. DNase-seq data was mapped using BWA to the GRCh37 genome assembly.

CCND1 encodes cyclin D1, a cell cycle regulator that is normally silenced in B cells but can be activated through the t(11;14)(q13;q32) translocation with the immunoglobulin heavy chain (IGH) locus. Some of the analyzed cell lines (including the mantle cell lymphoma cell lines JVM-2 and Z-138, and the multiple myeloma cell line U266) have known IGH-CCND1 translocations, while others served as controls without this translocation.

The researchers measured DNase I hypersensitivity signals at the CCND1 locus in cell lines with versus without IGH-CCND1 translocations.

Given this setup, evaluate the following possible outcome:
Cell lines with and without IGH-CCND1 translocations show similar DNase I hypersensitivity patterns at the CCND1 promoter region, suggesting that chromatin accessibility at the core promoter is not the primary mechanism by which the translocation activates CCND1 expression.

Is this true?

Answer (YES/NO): NO